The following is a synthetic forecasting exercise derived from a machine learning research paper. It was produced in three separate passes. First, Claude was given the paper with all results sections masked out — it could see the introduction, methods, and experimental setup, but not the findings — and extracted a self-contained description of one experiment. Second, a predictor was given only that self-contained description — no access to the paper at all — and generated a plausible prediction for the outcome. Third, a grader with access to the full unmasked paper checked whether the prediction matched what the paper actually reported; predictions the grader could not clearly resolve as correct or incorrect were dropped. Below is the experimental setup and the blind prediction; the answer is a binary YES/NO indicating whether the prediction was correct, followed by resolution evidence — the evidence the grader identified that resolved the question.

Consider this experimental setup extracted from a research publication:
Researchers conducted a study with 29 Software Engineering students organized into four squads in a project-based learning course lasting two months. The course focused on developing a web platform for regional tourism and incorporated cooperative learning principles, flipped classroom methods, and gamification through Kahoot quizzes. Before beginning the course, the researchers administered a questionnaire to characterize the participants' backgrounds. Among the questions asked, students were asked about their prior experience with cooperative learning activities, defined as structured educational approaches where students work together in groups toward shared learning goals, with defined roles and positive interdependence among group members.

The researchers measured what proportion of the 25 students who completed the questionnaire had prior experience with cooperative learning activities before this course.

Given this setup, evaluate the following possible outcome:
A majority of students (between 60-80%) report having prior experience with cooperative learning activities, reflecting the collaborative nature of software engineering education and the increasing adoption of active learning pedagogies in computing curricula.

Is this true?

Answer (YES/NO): NO